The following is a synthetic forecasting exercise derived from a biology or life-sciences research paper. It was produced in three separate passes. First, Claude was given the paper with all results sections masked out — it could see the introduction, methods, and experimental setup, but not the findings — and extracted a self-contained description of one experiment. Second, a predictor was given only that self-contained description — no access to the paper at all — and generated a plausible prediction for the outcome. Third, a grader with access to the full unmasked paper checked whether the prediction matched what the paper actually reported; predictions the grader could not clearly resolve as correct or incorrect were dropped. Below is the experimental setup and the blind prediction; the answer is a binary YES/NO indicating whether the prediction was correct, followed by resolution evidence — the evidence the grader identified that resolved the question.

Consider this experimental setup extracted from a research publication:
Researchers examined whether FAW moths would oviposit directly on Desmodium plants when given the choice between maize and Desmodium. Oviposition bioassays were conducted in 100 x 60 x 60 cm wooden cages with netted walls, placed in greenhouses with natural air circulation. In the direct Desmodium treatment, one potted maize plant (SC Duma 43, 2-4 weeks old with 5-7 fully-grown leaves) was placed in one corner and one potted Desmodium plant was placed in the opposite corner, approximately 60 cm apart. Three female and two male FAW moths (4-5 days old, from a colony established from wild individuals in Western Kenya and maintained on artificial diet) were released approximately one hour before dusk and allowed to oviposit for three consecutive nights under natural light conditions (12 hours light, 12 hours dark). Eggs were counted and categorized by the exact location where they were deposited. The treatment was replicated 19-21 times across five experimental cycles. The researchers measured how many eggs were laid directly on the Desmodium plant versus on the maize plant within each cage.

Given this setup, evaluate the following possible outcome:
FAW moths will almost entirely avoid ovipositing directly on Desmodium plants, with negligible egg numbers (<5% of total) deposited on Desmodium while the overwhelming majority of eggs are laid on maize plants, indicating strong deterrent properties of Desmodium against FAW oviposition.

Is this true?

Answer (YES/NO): NO